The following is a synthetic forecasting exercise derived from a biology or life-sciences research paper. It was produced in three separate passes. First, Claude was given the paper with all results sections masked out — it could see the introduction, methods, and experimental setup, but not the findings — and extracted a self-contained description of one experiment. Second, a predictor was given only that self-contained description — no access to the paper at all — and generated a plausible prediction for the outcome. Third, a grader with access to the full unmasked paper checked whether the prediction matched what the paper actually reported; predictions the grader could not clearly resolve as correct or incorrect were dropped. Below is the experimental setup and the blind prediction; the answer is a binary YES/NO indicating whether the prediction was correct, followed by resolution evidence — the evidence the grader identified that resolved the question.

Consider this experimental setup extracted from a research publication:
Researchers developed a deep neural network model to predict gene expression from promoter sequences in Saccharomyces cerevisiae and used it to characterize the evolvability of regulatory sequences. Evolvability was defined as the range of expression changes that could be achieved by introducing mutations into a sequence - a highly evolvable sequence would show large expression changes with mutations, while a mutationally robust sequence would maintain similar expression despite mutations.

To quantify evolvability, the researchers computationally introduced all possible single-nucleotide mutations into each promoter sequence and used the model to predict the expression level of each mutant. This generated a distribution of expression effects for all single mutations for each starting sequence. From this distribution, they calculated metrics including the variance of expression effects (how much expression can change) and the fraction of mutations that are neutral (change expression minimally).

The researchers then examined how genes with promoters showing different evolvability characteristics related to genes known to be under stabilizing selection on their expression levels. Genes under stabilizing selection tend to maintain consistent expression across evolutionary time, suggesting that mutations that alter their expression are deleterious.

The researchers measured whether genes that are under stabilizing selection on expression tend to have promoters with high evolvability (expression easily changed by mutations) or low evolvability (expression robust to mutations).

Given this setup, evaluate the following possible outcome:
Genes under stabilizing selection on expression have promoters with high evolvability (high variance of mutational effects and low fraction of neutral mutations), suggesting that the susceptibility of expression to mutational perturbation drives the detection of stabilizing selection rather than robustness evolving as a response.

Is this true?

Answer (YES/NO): NO